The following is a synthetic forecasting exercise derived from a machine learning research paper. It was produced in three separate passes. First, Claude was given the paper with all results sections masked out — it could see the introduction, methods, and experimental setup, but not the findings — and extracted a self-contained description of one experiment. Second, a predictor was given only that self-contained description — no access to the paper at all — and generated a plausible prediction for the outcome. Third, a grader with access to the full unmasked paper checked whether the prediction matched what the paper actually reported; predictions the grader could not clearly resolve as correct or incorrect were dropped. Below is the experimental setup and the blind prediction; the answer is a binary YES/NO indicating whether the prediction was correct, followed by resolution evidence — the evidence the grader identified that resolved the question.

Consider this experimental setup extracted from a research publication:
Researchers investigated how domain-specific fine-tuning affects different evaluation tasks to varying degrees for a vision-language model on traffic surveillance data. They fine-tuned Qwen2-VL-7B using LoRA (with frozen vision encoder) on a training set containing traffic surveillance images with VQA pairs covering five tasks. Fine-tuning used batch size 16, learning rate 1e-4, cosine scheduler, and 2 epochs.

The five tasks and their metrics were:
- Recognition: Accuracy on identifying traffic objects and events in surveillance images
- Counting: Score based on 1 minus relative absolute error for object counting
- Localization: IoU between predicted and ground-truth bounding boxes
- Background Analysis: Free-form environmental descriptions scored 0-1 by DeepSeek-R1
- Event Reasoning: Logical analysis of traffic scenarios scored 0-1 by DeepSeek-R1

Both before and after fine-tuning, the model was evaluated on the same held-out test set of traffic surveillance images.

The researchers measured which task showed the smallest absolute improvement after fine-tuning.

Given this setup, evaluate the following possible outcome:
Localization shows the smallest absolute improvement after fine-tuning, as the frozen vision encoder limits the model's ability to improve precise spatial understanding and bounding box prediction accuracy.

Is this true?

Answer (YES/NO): NO